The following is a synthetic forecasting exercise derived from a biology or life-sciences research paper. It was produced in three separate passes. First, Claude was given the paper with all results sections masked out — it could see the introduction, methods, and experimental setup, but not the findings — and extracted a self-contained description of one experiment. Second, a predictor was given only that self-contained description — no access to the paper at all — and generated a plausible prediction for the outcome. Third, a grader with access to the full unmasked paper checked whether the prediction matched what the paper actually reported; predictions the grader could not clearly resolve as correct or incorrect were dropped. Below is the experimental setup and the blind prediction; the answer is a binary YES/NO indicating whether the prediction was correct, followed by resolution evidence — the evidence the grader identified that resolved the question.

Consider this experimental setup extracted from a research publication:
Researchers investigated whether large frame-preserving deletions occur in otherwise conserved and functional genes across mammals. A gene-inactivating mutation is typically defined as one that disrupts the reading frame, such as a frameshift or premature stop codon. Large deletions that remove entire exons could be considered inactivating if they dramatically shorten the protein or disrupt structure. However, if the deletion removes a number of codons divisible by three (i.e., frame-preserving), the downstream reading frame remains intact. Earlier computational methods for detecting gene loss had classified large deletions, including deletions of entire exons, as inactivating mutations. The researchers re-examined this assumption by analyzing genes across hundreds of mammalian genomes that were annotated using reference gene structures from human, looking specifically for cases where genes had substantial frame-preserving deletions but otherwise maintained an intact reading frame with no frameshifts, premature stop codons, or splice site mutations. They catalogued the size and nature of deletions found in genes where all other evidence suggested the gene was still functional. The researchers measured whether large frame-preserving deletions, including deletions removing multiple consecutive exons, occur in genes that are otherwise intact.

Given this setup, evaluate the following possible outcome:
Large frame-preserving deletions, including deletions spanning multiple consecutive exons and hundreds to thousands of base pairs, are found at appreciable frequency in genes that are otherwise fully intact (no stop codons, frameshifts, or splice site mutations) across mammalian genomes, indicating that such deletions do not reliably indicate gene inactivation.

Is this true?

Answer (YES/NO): YES